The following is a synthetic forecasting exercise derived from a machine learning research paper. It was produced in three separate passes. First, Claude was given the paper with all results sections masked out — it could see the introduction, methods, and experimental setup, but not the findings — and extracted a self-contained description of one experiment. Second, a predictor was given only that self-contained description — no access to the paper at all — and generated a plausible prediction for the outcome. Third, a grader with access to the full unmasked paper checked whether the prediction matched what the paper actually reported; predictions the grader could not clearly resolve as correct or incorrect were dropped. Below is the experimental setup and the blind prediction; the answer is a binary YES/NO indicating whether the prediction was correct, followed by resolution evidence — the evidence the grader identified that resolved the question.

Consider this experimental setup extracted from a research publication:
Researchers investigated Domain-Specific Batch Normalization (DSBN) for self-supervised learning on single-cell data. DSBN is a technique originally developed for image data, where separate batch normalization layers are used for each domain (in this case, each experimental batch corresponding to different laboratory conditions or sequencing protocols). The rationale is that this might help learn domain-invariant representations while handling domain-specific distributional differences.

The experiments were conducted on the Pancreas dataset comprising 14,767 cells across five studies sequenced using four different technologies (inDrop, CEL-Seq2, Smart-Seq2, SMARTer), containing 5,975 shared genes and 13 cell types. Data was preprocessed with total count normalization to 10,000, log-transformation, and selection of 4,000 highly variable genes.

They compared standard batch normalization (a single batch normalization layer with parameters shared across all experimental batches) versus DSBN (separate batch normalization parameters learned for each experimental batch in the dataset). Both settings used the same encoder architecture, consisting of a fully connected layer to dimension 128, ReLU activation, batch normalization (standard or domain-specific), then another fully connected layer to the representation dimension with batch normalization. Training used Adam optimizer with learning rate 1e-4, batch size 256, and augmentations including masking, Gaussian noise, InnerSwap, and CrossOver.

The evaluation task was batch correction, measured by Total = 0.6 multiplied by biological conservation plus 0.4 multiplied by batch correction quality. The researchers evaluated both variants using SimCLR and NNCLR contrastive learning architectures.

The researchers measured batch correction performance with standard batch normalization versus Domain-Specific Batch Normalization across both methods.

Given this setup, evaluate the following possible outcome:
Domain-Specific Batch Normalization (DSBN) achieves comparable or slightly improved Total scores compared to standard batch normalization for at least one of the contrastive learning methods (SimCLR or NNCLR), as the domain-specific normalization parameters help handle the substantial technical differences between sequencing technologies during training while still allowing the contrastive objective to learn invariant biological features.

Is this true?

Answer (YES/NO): NO